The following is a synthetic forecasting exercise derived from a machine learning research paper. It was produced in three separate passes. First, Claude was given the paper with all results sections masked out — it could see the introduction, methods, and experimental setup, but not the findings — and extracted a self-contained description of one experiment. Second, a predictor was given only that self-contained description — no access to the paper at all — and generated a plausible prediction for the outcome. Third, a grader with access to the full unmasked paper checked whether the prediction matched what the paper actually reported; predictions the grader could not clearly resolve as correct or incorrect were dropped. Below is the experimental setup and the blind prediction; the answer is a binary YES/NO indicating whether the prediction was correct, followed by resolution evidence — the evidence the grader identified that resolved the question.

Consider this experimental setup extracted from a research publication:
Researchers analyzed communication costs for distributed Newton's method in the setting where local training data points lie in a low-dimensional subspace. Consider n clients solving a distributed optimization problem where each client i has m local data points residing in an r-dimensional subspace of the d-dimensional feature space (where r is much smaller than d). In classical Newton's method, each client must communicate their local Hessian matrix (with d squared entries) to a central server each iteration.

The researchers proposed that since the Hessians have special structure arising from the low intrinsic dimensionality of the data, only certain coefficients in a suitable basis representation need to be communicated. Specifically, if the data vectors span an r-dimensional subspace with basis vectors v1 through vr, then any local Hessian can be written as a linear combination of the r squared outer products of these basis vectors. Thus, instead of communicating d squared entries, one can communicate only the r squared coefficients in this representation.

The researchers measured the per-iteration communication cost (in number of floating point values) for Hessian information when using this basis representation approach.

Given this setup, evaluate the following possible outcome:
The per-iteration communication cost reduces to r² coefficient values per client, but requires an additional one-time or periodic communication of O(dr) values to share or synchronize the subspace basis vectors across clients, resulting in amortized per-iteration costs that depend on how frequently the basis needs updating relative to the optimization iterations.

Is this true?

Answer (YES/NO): NO